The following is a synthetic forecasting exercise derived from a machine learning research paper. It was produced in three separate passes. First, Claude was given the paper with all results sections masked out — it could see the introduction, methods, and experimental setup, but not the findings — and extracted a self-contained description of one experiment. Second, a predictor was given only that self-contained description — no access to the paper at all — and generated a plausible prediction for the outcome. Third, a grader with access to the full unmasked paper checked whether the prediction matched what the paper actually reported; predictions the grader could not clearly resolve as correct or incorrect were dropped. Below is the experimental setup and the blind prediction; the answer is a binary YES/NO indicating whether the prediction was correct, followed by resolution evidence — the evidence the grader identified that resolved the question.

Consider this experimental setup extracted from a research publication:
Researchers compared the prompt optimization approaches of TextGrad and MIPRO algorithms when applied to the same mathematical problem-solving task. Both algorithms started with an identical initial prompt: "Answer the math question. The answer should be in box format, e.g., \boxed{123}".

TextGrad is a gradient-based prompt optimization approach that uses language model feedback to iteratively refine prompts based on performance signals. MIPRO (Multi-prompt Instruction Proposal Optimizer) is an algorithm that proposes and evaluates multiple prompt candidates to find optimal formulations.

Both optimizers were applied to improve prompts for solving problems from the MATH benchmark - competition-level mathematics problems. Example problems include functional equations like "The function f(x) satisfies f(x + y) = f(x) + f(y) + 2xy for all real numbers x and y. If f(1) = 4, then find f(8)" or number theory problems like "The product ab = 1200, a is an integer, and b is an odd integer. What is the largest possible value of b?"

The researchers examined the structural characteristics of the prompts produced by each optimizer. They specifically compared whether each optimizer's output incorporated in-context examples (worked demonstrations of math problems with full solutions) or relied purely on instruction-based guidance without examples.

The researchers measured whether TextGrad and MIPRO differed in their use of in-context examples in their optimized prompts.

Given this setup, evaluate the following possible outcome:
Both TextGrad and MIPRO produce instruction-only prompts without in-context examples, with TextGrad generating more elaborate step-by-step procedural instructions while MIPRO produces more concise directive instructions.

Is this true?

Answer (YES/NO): NO